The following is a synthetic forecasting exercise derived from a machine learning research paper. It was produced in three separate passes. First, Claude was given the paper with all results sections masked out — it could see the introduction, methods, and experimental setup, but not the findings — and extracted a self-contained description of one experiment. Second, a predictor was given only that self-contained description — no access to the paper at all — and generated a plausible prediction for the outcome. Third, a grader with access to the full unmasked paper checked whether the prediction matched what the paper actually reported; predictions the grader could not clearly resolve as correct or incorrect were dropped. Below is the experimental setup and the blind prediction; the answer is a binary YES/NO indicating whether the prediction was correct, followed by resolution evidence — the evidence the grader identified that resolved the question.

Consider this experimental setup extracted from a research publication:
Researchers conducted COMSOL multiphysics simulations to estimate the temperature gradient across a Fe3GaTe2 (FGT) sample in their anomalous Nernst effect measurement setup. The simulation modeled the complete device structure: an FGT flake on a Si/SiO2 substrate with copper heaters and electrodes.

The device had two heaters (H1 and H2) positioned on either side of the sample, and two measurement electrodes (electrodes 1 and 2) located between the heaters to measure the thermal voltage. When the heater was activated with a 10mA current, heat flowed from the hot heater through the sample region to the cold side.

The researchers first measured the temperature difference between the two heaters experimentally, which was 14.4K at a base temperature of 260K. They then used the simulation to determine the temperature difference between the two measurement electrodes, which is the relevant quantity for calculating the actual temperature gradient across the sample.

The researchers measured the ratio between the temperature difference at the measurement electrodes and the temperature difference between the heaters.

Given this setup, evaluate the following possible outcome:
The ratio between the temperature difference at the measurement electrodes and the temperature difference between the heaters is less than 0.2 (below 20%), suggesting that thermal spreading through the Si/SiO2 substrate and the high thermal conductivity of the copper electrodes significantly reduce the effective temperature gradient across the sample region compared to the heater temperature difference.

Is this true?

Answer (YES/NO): NO